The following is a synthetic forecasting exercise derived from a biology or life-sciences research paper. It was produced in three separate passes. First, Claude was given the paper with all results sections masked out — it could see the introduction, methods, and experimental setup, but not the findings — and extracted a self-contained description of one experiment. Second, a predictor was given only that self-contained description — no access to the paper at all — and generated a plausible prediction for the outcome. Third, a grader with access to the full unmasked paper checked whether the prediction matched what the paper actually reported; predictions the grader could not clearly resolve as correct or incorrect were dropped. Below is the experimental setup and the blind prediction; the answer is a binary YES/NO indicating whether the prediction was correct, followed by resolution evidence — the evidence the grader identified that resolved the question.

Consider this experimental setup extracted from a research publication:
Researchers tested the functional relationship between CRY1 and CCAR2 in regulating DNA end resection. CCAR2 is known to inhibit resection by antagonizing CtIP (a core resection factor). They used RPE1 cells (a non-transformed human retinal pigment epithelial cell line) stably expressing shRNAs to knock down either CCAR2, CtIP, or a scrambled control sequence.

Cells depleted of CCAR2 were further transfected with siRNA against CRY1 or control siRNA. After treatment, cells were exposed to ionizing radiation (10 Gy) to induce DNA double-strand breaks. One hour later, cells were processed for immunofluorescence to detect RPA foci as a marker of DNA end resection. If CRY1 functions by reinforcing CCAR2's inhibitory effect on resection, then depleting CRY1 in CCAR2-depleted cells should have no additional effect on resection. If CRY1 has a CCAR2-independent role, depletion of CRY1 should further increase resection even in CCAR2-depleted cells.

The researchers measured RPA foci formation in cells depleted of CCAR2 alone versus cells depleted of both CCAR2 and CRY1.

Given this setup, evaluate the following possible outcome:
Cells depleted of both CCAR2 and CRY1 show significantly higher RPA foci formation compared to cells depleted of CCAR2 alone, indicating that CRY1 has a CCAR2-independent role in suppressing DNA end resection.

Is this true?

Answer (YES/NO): NO